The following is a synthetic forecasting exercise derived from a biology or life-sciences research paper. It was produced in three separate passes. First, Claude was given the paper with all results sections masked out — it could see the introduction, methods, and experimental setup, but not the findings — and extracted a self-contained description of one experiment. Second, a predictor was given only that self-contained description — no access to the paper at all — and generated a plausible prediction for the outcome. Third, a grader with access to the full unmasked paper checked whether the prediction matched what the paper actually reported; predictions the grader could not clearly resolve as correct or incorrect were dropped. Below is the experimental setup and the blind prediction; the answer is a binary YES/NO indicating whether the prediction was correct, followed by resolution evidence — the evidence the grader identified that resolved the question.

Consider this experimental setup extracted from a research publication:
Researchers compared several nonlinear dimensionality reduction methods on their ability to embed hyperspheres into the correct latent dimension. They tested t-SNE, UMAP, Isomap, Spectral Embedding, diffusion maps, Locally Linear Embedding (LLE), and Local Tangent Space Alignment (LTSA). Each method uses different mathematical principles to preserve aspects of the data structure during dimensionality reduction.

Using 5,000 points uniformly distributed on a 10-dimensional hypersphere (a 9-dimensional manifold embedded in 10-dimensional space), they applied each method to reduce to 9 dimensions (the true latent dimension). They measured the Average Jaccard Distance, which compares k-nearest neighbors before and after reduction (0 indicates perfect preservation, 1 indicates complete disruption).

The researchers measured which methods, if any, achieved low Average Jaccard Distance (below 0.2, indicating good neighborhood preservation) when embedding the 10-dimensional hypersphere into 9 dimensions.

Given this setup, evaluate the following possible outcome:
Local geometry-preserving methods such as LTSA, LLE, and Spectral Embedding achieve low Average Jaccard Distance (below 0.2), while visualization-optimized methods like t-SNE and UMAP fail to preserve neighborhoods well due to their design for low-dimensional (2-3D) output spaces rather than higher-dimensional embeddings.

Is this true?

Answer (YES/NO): NO